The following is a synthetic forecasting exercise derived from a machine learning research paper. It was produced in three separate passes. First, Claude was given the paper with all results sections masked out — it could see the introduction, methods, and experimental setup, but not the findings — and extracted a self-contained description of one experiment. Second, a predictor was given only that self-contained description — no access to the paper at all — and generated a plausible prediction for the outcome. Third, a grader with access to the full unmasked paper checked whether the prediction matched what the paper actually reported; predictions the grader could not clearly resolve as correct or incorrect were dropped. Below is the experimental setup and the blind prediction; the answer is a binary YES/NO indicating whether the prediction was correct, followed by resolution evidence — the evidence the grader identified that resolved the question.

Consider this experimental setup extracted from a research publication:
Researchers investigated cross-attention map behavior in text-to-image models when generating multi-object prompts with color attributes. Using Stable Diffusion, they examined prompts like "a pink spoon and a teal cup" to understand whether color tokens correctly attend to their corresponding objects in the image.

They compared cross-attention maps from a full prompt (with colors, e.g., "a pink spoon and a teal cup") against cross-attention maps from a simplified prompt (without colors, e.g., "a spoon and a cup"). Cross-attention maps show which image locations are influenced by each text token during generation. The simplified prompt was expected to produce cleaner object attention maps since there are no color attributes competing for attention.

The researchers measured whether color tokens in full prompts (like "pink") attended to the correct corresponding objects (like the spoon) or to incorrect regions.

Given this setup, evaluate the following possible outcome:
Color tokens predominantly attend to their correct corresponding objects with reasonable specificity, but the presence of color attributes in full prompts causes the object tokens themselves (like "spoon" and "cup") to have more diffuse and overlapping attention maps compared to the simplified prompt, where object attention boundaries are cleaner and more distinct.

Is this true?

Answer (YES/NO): NO